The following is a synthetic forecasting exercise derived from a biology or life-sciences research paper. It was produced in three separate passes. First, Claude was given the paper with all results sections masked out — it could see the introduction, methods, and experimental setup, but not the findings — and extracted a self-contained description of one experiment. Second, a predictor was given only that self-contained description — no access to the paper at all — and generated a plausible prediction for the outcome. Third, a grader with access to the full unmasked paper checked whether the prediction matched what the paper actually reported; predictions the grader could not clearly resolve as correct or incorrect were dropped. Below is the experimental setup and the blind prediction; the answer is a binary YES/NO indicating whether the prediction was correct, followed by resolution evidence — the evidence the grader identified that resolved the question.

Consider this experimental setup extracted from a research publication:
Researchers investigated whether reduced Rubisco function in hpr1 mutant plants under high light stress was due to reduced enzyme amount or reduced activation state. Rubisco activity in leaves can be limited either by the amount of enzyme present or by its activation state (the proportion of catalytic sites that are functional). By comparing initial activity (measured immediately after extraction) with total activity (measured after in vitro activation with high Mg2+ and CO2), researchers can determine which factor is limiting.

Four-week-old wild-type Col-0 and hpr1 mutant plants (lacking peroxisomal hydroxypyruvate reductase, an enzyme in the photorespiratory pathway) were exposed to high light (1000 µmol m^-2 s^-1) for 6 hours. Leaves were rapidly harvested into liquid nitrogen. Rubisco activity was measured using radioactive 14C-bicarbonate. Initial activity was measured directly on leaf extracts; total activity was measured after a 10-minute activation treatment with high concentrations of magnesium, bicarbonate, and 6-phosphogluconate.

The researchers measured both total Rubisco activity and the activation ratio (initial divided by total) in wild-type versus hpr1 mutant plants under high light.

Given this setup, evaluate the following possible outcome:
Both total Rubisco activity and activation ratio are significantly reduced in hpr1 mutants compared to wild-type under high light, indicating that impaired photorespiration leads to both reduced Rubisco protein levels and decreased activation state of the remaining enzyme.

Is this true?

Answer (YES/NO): NO